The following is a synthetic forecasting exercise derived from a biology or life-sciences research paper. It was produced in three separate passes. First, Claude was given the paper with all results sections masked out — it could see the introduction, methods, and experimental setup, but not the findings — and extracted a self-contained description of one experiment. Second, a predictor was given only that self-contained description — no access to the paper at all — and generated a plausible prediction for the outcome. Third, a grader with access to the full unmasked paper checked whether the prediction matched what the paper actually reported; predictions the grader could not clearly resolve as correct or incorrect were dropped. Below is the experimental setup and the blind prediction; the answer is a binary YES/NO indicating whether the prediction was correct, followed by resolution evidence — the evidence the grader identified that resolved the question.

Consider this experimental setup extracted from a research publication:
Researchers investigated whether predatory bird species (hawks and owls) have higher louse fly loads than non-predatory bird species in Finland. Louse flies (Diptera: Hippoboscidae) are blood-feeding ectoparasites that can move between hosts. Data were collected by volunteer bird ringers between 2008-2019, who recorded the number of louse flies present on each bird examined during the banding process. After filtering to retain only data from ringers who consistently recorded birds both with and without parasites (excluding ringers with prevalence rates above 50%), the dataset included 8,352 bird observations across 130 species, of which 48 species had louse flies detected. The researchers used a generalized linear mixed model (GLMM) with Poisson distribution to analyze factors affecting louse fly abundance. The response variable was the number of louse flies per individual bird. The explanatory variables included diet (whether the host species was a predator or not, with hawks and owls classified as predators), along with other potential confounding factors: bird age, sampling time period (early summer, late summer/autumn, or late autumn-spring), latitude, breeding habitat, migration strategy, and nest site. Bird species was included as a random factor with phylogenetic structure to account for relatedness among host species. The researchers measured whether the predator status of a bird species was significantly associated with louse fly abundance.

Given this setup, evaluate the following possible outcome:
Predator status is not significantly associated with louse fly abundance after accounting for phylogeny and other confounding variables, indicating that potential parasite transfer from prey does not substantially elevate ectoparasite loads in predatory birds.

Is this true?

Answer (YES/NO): NO